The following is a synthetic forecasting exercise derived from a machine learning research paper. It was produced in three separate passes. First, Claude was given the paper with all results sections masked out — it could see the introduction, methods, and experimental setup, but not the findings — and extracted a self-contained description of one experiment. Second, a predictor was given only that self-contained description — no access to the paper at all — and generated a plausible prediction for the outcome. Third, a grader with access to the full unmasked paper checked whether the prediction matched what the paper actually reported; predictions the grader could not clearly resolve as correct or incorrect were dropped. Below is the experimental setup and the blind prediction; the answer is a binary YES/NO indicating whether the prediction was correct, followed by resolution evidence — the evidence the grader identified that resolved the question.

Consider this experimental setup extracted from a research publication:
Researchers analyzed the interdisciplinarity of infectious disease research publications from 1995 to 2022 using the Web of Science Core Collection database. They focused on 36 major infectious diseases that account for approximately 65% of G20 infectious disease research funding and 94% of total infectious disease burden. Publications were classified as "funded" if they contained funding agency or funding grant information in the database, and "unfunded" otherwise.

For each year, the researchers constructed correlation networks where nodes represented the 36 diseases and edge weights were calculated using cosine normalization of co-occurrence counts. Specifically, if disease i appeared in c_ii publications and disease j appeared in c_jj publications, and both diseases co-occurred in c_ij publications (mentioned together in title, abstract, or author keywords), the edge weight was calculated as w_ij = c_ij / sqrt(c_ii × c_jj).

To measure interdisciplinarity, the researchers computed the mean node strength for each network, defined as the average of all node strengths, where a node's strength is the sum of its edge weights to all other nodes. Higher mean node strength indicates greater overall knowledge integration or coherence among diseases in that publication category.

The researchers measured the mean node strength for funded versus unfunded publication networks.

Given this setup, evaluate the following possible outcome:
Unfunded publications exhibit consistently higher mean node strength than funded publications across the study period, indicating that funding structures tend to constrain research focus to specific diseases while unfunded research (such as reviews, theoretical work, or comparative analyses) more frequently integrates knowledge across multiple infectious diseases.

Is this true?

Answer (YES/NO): YES